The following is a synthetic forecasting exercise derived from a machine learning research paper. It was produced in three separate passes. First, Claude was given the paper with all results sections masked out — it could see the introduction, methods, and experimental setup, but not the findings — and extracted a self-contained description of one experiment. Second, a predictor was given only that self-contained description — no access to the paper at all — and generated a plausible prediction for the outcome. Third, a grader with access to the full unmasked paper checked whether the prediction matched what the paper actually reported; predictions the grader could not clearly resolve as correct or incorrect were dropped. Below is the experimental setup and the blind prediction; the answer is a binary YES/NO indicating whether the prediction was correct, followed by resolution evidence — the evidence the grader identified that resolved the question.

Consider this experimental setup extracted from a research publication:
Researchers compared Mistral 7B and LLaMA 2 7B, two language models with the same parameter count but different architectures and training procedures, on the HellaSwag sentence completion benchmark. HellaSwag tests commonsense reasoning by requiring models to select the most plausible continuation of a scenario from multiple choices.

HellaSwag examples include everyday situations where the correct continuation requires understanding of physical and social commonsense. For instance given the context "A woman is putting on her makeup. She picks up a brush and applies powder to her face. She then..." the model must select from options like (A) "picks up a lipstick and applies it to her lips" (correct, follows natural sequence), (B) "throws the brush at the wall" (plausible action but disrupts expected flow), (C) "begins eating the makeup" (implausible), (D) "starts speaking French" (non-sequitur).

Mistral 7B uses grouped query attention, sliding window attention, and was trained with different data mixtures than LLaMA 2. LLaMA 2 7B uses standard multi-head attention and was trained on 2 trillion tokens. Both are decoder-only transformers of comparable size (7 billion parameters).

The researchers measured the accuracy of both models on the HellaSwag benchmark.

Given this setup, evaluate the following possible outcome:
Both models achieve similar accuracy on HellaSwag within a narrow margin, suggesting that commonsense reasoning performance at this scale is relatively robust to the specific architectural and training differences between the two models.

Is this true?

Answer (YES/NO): NO